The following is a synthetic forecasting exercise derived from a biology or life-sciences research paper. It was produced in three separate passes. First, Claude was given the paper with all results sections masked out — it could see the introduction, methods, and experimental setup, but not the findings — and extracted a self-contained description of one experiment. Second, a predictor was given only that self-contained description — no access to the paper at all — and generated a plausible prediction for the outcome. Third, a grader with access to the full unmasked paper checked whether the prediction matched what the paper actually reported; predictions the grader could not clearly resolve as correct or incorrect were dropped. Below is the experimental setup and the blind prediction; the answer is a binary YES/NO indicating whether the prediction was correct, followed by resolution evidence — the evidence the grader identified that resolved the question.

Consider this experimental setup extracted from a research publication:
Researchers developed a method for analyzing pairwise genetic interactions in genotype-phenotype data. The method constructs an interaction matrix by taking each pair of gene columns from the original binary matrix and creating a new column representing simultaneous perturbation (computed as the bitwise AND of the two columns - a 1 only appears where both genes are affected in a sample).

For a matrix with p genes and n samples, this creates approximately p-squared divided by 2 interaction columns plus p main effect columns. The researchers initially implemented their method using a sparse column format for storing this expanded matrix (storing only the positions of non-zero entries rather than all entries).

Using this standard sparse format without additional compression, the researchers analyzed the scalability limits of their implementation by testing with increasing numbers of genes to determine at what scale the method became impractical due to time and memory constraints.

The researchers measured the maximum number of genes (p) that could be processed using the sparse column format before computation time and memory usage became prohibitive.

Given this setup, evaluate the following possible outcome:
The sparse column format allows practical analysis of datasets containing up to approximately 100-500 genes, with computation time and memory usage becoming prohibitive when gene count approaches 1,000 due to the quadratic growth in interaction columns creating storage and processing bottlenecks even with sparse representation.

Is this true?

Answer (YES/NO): NO